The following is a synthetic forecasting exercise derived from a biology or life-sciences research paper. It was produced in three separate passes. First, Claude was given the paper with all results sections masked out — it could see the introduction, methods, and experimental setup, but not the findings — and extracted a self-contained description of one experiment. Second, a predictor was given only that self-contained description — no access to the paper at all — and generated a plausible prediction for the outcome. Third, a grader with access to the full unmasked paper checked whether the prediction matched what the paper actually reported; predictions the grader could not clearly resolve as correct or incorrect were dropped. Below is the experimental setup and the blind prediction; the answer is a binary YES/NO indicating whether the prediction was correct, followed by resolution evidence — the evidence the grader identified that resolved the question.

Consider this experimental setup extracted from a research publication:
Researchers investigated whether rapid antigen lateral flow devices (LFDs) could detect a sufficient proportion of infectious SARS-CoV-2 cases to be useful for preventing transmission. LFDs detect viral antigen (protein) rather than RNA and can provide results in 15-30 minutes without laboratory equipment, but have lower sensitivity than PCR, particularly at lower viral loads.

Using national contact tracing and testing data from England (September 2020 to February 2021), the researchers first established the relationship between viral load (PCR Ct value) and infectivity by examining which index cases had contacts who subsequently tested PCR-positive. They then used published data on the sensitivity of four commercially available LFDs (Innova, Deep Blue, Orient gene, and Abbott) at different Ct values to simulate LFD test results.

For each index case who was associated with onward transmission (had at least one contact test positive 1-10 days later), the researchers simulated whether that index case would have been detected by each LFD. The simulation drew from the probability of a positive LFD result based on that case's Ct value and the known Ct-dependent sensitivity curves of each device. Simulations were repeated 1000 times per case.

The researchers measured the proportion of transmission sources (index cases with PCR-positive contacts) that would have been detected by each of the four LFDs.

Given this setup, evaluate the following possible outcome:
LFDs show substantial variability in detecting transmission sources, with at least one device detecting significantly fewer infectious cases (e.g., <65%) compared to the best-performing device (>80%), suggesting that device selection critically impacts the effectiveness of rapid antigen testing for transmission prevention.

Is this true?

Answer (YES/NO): NO